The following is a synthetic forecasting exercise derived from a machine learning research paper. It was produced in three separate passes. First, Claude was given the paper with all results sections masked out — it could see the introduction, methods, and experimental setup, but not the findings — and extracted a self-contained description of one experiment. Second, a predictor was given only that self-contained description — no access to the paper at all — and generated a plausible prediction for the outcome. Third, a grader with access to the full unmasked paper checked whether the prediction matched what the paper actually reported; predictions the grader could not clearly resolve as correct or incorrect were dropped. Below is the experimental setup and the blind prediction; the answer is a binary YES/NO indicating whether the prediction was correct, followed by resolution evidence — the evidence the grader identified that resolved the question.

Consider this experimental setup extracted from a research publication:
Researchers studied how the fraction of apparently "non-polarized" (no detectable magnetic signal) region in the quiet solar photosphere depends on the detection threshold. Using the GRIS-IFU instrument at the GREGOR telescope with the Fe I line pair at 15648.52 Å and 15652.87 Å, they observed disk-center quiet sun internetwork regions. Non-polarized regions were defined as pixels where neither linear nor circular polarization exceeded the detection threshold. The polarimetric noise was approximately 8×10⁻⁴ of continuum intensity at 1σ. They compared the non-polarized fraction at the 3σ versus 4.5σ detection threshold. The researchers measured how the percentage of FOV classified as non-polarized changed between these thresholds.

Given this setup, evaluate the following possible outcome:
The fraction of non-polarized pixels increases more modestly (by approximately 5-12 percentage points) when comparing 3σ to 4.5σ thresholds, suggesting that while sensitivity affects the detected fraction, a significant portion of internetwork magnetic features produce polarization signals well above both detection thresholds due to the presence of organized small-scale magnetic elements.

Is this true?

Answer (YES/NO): NO